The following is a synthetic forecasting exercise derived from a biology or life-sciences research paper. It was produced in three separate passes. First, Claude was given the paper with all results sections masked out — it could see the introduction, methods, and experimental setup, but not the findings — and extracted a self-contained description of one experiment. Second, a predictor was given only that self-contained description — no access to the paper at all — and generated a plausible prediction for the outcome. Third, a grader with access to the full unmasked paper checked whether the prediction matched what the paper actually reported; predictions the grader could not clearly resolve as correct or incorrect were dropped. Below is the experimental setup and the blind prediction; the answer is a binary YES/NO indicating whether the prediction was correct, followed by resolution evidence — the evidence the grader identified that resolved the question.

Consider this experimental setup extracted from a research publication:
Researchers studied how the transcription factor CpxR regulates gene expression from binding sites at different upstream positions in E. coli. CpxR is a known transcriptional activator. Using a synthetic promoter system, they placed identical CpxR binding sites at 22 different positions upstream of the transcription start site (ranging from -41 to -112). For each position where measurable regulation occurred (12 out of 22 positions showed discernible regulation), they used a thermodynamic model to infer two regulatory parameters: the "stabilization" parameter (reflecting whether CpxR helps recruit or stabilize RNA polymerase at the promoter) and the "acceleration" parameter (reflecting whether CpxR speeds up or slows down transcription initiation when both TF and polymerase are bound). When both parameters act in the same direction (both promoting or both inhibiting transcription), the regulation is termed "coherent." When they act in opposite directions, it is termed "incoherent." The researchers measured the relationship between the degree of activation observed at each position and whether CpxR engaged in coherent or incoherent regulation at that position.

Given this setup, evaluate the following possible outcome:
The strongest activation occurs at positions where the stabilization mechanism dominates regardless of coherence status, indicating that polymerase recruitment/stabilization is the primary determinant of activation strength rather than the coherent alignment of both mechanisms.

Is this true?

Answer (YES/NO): NO